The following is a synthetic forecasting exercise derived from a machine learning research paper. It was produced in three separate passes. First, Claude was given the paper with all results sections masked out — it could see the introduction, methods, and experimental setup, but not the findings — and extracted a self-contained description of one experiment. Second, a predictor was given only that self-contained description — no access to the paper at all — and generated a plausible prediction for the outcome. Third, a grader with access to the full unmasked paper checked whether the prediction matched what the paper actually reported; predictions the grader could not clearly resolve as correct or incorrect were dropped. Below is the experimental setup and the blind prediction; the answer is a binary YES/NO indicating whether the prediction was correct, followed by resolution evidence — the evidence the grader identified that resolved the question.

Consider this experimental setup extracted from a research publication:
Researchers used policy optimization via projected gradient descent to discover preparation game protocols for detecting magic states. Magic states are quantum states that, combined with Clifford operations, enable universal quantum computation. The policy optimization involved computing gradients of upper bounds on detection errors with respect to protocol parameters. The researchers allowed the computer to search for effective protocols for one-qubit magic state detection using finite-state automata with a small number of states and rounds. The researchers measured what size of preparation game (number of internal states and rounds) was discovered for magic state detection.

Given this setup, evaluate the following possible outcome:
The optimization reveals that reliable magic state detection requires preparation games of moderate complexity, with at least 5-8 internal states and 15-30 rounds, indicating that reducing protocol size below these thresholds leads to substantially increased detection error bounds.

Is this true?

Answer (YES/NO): NO